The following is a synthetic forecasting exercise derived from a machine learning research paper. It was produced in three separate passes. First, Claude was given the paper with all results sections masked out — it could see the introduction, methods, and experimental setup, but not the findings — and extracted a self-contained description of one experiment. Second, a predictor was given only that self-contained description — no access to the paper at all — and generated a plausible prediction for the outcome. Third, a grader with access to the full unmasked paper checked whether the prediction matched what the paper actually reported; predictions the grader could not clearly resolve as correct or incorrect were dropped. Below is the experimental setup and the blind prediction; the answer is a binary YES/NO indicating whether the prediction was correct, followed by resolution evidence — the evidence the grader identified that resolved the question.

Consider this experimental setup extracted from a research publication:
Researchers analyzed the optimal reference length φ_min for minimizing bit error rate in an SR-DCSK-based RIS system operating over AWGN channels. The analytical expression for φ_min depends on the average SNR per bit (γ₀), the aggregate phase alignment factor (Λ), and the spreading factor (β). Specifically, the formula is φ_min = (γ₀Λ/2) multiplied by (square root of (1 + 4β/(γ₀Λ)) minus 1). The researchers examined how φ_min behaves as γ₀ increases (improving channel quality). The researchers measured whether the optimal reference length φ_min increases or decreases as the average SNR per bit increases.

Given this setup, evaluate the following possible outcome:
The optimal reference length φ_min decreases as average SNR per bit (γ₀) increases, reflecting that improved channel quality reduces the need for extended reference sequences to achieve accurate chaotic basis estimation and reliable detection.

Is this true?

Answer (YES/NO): NO